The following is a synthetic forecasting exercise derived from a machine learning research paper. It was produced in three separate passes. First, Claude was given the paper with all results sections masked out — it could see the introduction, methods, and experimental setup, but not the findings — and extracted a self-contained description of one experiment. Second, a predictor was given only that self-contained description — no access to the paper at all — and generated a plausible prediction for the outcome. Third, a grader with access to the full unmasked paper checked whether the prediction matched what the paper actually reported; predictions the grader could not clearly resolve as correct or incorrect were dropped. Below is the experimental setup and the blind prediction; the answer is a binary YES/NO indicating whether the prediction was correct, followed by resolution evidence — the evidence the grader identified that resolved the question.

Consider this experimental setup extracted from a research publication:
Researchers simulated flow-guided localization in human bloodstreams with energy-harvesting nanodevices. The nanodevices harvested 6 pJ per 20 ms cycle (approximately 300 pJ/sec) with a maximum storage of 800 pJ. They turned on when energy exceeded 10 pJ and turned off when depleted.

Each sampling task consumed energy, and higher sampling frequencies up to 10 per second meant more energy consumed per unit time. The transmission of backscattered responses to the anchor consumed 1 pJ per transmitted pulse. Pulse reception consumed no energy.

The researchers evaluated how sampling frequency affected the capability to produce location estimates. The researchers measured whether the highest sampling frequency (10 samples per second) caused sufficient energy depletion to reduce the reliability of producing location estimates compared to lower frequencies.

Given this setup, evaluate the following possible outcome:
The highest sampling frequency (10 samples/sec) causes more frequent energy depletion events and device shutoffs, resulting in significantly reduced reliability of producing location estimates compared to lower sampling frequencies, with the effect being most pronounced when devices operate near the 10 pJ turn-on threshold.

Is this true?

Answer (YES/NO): NO